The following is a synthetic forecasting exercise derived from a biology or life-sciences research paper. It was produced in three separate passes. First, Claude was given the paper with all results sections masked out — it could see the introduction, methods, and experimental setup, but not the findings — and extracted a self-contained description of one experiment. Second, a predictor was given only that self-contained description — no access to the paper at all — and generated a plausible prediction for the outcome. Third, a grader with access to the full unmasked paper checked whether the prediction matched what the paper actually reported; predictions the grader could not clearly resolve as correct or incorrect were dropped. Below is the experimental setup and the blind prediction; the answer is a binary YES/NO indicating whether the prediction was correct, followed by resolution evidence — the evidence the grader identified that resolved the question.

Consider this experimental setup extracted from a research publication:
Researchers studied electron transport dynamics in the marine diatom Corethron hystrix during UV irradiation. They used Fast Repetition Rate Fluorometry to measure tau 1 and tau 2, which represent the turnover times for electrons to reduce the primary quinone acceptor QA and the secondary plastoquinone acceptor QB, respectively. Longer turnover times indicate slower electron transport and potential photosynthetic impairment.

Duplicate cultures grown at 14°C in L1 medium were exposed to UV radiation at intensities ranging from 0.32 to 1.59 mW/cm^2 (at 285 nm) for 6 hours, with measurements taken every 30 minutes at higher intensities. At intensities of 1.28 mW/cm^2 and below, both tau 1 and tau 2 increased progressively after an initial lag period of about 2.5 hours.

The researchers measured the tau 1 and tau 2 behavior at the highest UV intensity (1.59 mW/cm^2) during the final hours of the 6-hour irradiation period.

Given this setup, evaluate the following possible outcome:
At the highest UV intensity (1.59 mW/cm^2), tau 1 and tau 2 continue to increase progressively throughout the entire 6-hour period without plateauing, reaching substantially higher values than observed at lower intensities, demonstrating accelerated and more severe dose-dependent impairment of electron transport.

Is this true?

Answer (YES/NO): NO